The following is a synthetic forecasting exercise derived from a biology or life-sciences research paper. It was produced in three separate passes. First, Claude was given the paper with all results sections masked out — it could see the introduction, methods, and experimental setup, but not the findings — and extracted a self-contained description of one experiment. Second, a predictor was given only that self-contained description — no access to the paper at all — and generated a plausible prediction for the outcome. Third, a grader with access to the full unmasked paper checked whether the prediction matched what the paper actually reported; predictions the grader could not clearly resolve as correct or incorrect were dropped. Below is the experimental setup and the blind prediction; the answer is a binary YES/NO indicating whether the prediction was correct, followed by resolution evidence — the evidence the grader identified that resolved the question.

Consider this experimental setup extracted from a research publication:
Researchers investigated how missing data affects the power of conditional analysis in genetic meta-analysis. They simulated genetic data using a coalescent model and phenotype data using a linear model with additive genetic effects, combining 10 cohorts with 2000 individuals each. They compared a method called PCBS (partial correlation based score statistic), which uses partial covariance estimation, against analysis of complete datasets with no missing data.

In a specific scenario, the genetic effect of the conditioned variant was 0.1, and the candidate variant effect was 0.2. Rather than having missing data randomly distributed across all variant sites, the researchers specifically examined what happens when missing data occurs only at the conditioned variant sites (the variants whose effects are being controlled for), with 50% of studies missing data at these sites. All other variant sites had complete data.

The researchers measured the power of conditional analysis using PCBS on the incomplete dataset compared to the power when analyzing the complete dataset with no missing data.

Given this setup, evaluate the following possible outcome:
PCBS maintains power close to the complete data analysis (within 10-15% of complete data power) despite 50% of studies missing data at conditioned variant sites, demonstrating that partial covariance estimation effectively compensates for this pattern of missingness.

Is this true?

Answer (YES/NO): YES